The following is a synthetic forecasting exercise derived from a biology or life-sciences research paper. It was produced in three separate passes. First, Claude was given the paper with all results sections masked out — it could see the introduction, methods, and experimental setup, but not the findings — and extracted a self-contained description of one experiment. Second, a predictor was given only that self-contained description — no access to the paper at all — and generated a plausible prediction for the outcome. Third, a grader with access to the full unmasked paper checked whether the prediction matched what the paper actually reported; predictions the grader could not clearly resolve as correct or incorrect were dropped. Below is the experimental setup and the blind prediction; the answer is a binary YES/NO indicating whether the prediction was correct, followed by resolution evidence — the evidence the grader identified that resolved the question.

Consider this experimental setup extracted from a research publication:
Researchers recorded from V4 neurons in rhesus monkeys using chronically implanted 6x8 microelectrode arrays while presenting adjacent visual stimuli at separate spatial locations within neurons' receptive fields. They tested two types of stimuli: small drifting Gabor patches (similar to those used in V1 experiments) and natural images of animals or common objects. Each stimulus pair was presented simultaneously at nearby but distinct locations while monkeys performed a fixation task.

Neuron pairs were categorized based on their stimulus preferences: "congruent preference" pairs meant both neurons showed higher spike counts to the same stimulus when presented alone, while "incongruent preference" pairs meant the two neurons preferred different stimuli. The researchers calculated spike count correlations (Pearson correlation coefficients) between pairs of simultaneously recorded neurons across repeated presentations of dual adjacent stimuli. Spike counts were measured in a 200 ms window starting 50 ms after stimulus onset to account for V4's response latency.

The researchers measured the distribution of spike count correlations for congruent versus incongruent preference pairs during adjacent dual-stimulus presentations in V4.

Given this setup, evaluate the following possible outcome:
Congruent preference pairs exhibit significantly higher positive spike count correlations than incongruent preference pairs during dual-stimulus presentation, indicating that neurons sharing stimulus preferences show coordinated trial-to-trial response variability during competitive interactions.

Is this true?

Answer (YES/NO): YES